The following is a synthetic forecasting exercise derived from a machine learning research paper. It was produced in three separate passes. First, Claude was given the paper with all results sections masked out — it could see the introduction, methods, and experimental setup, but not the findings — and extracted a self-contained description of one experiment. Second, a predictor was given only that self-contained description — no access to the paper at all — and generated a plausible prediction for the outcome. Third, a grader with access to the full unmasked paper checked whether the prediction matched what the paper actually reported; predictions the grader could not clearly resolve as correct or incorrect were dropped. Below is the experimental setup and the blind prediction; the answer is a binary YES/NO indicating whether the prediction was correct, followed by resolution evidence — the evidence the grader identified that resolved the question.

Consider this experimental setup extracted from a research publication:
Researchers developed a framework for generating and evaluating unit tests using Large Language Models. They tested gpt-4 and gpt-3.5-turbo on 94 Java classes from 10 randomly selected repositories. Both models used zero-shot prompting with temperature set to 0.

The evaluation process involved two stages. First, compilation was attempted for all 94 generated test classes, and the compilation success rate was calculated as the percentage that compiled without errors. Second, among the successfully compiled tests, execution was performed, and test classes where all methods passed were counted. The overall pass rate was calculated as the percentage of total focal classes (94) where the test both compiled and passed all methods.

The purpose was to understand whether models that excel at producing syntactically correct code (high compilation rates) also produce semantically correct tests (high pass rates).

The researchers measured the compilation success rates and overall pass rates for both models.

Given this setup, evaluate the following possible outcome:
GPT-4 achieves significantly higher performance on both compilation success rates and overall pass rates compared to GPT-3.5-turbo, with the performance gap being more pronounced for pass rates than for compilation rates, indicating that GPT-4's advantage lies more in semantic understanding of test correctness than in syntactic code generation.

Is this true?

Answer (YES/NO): NO